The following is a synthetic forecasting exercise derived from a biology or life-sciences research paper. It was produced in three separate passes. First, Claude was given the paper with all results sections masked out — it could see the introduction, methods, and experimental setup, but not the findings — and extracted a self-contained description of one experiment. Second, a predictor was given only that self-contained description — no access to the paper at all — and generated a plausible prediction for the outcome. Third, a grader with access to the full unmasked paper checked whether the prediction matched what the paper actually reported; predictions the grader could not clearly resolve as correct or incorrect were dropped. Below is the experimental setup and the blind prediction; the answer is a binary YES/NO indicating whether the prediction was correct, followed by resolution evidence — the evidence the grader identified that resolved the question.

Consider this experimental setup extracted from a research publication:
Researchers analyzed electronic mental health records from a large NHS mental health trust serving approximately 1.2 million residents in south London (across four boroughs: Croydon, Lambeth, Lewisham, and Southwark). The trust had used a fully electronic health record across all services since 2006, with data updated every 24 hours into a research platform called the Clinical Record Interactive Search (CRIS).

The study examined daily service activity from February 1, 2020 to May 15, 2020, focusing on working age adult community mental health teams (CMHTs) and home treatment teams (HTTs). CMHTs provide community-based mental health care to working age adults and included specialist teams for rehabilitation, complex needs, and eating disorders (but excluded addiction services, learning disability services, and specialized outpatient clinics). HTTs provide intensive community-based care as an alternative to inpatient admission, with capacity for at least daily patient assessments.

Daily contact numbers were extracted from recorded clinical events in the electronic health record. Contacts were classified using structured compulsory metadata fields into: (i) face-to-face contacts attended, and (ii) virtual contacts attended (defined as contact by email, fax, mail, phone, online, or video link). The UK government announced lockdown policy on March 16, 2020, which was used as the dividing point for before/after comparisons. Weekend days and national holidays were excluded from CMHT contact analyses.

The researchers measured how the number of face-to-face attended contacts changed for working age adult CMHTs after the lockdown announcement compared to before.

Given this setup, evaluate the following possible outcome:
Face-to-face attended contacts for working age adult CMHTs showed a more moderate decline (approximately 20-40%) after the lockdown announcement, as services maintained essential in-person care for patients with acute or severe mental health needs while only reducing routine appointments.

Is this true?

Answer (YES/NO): NO